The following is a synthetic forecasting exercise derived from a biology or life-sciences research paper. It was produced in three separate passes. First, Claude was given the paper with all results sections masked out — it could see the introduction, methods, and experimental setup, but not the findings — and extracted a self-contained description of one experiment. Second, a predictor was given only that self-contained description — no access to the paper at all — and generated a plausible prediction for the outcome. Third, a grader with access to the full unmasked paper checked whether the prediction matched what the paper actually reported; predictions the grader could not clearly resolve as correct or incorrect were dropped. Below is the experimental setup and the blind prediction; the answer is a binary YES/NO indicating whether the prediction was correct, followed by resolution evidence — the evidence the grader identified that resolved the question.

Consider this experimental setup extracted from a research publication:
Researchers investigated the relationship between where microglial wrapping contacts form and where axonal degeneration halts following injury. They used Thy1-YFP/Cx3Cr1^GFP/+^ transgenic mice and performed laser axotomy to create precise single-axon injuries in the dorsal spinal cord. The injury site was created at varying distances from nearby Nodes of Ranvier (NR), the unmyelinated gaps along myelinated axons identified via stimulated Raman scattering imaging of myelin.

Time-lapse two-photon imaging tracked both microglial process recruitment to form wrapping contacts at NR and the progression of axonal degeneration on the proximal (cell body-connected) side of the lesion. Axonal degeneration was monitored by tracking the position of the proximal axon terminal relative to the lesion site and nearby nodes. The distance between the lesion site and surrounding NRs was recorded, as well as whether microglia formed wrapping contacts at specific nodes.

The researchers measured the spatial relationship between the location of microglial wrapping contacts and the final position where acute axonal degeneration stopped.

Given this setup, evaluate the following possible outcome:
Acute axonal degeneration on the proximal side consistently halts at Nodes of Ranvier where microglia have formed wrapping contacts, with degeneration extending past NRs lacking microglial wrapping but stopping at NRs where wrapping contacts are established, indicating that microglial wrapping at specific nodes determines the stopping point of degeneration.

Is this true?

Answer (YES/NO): YES